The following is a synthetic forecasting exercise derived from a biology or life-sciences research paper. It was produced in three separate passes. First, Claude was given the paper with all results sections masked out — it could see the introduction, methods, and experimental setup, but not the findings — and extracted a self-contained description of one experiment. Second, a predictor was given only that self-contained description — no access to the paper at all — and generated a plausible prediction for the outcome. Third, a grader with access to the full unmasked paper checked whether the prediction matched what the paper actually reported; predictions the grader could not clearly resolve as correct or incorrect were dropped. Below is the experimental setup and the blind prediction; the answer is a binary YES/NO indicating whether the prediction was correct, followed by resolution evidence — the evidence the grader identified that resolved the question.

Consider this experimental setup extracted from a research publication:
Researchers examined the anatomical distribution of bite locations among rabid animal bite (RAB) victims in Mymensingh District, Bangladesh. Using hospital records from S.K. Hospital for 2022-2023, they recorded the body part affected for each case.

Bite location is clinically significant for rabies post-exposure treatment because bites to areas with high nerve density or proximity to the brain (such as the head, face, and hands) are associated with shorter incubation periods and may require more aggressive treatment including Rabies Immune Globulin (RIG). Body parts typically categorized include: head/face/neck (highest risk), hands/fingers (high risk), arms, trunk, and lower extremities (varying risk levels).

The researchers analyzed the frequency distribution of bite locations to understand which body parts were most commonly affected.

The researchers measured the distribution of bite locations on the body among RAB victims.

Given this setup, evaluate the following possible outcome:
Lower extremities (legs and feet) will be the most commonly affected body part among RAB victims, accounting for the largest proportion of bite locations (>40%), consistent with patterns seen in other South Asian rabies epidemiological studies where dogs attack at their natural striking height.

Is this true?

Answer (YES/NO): YES